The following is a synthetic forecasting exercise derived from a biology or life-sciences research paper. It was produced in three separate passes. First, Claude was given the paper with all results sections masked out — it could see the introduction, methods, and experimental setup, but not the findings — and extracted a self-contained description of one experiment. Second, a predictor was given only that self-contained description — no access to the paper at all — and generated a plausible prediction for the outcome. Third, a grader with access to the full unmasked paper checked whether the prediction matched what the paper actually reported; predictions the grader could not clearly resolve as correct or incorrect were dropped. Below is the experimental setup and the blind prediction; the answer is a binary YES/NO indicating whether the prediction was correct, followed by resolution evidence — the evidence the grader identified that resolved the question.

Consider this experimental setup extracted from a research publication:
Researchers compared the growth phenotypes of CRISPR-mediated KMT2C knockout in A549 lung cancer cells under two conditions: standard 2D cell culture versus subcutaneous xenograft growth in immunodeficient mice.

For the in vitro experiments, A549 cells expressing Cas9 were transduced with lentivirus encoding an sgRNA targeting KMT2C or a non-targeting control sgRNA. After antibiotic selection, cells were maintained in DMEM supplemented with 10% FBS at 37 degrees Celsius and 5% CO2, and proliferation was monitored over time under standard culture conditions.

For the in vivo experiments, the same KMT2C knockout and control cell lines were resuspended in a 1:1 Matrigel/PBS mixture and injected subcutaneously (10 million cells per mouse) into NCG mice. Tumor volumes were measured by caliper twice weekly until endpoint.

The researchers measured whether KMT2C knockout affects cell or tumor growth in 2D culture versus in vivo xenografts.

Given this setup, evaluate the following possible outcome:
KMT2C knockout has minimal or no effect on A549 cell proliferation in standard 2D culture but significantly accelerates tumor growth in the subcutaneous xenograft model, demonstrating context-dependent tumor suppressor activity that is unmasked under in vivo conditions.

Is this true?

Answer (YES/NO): YES